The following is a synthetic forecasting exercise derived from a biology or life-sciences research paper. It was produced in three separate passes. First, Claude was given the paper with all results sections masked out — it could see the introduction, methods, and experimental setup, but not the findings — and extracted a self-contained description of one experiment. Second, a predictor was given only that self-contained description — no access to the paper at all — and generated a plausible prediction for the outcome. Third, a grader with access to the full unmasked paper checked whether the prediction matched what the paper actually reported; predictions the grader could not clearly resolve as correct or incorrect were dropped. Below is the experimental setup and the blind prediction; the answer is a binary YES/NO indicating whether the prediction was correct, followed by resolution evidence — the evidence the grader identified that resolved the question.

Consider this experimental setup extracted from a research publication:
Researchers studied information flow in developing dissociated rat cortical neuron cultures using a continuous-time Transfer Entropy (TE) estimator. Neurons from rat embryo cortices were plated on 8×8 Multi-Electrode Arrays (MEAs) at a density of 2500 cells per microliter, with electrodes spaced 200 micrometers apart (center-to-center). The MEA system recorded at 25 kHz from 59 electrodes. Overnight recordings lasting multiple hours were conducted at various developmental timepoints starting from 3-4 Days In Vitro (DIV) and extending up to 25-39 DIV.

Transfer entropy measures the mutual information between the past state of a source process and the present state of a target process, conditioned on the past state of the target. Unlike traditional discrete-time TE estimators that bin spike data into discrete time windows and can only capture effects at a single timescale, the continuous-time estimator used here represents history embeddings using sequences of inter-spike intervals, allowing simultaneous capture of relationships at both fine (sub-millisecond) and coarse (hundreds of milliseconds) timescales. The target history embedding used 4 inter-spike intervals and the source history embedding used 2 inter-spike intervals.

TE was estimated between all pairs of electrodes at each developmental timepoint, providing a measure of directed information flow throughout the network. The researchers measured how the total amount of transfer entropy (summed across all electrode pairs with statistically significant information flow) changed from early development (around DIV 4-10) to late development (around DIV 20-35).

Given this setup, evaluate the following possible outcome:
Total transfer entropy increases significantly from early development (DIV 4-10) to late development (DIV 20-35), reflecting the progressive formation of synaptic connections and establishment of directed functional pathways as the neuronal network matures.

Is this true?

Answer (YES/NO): YES